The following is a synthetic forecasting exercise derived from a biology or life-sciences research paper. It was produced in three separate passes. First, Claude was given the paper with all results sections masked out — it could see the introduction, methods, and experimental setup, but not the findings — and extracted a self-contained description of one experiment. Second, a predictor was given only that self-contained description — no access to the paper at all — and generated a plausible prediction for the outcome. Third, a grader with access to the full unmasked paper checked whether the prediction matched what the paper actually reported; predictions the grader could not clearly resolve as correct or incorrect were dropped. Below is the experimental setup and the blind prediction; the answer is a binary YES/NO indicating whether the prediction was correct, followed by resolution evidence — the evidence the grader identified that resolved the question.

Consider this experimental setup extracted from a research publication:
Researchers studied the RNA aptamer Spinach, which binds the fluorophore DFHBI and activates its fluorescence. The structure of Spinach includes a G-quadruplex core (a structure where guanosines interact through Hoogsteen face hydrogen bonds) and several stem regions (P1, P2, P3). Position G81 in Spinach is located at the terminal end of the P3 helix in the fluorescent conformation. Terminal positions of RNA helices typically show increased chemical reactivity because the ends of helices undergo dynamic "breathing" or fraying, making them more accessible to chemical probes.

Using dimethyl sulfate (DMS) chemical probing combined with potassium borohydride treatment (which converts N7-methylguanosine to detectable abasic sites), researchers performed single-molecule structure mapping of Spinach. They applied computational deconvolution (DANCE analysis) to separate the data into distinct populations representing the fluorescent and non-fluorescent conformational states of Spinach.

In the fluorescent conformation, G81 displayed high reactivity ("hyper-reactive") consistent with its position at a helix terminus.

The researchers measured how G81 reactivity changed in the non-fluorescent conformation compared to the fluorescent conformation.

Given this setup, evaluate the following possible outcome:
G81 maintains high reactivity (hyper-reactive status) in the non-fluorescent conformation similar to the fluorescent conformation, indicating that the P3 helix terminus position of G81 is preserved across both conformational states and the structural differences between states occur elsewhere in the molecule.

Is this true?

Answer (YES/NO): NO